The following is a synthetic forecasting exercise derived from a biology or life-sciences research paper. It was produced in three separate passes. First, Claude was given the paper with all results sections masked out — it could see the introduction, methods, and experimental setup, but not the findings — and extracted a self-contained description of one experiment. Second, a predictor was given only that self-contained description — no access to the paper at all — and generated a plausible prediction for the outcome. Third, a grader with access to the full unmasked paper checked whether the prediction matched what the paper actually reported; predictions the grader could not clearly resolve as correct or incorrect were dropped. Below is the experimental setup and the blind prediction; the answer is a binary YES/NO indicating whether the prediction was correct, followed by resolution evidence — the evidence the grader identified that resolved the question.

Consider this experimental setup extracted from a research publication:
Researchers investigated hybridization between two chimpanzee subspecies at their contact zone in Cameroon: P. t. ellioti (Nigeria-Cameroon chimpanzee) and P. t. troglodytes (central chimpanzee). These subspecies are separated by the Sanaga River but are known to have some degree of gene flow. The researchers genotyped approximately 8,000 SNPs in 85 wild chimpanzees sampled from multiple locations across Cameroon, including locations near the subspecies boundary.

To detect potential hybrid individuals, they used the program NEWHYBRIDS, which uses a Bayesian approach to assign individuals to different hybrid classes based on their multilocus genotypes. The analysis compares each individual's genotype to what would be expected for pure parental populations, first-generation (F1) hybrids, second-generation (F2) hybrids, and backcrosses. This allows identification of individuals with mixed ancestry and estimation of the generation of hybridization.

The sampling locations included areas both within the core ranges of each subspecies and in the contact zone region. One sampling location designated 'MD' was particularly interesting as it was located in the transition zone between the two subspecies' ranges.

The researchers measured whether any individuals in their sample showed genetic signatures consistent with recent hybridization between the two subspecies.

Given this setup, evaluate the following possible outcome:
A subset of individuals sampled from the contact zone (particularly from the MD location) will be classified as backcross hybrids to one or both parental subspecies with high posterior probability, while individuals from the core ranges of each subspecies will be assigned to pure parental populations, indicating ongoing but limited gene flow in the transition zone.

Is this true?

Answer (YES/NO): NO